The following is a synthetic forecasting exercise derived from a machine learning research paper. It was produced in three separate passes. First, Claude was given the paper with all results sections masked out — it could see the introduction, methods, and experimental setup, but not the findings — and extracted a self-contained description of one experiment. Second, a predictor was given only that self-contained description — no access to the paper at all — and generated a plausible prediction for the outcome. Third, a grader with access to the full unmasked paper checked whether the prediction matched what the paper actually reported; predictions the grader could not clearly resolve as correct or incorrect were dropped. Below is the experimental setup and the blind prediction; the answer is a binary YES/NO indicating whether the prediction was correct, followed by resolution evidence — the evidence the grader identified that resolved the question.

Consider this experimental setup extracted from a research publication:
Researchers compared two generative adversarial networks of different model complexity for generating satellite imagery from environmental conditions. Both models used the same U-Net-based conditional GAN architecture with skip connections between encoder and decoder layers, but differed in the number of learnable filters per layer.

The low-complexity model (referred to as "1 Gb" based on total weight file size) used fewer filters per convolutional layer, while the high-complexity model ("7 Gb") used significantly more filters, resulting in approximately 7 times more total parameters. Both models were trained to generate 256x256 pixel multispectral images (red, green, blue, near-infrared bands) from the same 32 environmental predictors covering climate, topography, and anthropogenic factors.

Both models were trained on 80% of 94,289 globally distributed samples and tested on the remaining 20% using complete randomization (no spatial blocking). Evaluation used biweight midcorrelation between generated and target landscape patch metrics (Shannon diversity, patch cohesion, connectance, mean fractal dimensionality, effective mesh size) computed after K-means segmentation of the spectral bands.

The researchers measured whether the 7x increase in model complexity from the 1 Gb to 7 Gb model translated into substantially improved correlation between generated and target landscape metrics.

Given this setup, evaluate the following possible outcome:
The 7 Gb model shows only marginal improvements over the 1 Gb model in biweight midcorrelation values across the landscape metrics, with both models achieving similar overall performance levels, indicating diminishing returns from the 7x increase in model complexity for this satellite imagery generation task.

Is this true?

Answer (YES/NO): YES